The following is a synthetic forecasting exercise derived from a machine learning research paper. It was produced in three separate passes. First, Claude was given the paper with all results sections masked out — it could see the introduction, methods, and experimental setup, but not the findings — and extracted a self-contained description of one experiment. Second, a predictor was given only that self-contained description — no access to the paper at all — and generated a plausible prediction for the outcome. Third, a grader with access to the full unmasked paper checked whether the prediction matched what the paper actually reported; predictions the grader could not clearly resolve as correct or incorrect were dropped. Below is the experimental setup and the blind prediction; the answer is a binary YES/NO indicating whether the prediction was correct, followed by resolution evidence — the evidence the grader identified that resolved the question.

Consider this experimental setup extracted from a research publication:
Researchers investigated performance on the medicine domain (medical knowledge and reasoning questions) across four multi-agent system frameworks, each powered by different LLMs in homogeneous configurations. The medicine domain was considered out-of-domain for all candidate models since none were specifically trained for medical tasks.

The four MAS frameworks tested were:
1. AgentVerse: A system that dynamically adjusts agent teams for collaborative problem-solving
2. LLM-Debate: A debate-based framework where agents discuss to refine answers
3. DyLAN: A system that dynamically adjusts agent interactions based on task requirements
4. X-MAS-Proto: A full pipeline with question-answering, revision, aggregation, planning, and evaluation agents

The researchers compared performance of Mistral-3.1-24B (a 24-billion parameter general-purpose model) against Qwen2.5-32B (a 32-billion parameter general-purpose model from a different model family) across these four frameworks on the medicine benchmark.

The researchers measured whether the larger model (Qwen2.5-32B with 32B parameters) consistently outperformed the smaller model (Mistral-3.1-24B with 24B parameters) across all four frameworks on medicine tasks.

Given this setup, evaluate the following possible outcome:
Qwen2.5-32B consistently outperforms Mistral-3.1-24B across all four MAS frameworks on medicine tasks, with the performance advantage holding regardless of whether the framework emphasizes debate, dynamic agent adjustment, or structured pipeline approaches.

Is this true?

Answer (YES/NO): NO